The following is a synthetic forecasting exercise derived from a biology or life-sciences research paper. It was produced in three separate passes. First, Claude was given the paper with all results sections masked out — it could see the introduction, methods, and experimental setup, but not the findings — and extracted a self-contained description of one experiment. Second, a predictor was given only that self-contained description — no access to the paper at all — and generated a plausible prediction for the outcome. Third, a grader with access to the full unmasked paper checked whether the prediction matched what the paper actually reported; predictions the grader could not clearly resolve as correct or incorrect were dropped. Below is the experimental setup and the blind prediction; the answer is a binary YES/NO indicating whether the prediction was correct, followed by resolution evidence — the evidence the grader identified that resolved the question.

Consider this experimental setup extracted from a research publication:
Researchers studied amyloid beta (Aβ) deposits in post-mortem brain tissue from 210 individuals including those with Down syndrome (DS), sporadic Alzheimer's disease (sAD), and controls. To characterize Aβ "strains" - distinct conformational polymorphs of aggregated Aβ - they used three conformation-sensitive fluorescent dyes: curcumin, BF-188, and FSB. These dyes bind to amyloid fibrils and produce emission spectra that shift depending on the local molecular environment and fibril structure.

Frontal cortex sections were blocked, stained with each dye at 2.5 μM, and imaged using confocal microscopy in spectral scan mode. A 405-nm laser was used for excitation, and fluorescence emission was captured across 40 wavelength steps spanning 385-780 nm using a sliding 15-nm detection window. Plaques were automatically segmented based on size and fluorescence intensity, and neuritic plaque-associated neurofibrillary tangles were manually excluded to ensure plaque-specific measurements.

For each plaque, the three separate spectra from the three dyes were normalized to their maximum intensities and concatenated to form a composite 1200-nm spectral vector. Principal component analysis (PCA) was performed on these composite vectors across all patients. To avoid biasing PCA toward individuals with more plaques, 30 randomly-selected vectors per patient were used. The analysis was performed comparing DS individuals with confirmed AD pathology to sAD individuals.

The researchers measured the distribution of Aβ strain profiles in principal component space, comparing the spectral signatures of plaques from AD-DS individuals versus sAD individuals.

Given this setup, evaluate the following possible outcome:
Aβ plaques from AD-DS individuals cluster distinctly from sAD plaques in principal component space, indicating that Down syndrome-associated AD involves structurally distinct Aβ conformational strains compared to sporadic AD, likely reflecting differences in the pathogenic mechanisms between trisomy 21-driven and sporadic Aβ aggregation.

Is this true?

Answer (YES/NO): NO